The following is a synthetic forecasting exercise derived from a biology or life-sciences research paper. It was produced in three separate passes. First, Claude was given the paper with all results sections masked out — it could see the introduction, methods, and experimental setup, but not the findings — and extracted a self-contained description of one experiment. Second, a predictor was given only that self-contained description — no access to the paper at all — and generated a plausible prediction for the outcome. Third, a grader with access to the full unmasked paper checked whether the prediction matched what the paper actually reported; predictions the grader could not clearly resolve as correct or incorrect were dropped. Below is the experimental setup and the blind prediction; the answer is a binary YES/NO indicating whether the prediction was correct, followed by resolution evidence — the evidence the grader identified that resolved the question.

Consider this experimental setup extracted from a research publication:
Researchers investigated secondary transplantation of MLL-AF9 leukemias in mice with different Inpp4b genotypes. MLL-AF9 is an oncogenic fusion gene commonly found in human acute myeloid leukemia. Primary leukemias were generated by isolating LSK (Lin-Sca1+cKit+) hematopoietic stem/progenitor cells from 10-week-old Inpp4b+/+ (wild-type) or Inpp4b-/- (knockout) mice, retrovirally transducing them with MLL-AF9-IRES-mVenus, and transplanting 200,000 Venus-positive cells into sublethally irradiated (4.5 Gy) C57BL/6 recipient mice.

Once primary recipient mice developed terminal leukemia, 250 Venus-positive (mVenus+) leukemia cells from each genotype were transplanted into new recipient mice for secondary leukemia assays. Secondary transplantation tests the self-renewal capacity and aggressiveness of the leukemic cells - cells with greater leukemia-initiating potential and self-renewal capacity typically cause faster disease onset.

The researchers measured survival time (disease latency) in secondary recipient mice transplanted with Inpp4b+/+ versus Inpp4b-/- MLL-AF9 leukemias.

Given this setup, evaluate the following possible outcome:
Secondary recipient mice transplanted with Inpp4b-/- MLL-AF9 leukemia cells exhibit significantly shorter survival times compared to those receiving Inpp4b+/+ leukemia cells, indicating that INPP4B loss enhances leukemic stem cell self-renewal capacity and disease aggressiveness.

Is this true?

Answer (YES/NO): NO